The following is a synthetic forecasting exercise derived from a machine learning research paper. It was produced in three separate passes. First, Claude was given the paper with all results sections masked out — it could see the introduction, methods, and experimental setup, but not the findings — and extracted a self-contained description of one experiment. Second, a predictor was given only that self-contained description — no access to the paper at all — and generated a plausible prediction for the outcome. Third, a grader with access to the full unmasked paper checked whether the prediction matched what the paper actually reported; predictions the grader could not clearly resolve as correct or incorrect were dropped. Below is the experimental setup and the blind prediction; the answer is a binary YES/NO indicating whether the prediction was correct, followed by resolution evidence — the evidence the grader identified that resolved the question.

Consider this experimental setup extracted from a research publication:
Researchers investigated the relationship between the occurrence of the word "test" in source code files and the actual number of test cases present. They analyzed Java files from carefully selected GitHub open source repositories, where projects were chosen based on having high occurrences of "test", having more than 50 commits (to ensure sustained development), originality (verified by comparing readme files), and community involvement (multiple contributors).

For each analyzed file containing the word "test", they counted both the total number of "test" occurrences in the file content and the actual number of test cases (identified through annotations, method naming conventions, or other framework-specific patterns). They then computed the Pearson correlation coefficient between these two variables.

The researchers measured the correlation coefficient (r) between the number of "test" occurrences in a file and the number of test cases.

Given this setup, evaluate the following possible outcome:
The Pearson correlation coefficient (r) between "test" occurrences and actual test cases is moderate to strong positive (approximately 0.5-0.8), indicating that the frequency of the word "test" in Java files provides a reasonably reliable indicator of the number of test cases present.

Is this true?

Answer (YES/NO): NO